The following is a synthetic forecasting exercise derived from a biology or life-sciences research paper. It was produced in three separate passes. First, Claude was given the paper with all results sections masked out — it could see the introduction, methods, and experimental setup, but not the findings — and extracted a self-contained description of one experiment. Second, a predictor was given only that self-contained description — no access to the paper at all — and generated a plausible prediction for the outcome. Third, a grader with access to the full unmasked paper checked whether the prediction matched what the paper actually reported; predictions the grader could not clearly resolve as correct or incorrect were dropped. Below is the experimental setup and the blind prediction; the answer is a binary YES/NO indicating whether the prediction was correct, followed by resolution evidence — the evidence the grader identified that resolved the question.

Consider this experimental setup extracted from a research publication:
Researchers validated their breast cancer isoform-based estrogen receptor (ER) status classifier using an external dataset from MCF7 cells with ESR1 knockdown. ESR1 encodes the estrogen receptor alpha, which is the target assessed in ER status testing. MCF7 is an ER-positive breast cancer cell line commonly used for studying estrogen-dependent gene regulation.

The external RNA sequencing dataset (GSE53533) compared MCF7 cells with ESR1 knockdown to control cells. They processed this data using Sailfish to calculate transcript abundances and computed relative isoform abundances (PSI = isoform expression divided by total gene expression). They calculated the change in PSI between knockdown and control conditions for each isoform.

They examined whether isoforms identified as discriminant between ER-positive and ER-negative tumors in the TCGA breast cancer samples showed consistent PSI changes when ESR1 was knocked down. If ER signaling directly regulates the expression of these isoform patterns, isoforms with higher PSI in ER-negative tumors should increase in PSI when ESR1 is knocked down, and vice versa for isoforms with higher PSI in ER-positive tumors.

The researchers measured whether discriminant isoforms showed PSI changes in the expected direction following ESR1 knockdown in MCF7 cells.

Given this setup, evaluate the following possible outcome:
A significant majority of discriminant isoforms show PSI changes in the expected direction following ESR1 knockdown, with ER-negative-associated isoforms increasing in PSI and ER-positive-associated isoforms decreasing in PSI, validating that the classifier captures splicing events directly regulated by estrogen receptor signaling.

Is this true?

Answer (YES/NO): NO